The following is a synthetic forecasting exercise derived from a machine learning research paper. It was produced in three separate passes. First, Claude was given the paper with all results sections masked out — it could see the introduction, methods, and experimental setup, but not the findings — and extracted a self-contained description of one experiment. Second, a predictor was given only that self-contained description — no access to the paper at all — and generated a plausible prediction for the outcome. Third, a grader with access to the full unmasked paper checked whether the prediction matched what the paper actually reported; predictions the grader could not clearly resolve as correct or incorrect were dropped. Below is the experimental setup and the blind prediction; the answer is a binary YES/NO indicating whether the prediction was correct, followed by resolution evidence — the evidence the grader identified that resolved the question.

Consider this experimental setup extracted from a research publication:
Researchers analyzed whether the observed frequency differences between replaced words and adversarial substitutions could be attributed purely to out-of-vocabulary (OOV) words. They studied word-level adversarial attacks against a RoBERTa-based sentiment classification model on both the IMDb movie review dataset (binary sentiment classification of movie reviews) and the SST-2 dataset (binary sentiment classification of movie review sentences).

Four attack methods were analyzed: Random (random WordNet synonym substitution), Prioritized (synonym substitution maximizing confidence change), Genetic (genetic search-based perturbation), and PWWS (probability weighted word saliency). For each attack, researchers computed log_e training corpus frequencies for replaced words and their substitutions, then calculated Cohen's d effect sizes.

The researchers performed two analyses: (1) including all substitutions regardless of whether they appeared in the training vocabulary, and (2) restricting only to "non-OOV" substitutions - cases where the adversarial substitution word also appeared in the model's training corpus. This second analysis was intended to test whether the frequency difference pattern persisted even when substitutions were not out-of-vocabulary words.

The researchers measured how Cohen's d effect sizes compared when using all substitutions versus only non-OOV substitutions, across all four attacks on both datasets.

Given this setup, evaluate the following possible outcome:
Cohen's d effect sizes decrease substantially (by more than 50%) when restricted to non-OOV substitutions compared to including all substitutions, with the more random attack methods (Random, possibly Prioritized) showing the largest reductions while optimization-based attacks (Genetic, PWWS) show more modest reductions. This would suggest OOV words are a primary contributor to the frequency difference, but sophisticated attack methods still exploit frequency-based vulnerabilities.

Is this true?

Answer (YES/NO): NO